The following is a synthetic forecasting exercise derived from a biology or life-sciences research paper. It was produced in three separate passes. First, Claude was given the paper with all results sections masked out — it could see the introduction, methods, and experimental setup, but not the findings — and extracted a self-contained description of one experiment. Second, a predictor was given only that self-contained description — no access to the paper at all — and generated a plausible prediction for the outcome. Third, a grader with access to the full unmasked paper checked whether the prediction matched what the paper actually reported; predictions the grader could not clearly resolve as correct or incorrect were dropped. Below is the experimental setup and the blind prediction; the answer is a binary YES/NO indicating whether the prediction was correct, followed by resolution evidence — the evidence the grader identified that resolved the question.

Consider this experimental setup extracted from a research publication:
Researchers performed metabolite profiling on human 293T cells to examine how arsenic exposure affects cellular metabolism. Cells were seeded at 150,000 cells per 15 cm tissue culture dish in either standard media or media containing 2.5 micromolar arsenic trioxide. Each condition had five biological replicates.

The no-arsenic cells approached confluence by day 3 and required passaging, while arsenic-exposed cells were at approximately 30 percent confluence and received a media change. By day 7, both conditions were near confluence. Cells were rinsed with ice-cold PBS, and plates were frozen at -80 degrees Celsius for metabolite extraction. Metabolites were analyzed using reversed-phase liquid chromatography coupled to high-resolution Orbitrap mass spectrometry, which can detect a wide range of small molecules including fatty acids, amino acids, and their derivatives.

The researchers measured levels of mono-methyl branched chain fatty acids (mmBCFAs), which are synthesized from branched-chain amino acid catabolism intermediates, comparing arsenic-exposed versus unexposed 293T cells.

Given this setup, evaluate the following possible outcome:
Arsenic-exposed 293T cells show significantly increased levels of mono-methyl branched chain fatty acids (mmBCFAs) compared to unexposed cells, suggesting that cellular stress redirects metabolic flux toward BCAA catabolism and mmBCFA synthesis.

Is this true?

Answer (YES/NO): NO